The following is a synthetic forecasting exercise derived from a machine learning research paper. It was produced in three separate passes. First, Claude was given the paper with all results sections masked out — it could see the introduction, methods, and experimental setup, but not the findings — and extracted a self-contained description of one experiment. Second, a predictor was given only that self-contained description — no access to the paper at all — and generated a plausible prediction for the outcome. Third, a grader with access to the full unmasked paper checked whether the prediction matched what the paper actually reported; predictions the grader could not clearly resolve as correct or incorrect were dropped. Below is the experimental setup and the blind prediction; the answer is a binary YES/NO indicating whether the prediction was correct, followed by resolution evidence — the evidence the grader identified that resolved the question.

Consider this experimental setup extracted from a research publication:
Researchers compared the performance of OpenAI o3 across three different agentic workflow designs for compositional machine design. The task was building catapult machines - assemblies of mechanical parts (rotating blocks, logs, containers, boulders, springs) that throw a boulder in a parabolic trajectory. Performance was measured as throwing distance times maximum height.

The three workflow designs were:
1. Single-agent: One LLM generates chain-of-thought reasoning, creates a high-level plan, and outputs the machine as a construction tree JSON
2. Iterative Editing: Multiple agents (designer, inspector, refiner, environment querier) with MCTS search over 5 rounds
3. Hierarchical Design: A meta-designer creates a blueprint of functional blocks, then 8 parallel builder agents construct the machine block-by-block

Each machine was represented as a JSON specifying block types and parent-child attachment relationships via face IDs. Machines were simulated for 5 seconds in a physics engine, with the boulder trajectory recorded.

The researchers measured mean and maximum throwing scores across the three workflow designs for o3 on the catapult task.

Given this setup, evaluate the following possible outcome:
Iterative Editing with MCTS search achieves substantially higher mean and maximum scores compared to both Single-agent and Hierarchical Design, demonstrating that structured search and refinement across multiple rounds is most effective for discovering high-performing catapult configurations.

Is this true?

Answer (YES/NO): YES